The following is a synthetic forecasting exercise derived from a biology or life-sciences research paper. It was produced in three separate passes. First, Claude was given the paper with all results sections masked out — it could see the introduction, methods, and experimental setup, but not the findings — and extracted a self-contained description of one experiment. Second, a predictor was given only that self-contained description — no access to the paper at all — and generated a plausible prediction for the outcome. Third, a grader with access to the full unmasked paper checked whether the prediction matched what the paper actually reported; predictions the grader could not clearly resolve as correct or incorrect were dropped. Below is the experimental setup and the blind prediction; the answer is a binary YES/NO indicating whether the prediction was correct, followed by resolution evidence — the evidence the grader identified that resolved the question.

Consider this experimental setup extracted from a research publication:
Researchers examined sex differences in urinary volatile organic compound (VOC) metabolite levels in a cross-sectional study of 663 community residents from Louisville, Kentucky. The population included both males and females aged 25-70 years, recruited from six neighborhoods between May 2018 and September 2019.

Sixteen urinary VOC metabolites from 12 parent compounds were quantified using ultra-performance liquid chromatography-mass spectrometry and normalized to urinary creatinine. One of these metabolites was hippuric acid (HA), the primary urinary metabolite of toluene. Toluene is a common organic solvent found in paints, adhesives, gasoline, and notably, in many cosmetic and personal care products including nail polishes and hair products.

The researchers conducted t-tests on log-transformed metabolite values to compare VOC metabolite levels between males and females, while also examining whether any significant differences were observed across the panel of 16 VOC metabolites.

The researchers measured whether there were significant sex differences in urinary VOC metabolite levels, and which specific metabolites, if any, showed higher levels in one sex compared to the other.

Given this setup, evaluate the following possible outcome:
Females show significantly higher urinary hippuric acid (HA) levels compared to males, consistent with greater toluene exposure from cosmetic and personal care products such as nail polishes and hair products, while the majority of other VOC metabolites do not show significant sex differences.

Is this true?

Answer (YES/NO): YES